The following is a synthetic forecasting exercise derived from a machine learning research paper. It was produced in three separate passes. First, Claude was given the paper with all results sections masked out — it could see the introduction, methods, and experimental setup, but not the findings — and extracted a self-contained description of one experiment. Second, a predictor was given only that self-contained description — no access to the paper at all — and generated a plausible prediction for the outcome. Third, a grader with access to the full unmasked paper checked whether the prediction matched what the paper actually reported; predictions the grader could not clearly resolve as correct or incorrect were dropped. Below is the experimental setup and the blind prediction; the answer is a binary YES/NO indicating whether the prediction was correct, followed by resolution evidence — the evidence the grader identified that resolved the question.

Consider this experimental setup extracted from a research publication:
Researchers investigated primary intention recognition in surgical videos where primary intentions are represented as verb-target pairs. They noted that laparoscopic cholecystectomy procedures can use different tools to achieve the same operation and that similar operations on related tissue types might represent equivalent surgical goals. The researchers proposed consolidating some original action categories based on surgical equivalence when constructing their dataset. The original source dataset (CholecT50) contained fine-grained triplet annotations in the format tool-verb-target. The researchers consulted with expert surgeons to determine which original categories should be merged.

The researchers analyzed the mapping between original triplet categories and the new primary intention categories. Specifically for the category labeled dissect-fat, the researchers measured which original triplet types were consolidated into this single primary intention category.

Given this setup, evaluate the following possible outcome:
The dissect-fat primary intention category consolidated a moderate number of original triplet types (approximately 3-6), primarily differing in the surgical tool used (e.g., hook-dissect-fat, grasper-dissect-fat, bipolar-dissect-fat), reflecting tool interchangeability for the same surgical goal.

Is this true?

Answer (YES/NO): NO